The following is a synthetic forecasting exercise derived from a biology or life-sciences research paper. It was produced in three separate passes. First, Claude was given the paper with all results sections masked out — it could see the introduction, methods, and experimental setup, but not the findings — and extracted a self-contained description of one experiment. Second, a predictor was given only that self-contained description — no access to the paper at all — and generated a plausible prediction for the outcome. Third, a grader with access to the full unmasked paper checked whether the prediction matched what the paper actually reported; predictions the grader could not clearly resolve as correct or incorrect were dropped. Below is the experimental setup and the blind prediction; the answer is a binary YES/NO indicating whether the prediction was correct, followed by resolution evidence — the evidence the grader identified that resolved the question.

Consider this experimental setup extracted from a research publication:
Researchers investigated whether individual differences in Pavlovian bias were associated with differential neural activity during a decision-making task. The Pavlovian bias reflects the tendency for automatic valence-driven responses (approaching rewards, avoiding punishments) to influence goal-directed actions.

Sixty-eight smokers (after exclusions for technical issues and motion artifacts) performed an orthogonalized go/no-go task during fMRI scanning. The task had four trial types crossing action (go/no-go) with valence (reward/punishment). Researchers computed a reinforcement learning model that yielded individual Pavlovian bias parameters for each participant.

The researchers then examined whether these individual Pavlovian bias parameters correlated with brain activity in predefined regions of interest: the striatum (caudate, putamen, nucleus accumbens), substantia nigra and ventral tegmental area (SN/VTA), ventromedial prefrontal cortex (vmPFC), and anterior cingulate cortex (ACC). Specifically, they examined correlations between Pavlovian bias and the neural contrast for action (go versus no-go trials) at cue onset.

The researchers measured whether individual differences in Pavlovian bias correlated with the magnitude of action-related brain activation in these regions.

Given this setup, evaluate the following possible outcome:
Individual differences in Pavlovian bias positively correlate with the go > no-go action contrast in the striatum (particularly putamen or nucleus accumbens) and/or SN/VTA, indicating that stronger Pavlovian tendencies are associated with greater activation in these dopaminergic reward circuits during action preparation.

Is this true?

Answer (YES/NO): NO